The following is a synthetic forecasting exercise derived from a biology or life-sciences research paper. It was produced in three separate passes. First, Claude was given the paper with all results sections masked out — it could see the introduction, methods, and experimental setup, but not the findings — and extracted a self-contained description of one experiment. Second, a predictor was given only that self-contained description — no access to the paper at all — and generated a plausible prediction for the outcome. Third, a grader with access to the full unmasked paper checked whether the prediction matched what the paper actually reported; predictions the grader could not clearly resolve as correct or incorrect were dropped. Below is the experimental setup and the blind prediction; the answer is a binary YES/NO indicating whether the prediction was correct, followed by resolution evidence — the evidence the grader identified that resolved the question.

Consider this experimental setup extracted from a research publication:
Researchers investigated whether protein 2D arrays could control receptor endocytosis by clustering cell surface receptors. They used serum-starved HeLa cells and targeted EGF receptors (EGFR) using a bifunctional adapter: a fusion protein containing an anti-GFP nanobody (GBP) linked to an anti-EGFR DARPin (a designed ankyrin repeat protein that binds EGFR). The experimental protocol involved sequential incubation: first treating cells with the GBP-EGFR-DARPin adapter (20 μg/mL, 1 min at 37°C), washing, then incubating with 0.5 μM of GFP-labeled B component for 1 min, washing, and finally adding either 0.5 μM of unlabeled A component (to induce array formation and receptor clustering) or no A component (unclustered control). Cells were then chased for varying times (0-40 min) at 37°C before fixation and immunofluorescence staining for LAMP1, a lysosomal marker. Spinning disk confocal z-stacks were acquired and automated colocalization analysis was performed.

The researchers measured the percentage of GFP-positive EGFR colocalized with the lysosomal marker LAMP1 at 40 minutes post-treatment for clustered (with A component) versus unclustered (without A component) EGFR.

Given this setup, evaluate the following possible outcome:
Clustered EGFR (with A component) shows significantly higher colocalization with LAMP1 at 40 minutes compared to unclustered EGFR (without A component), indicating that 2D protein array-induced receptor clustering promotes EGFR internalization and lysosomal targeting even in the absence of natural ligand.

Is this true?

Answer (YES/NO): NO